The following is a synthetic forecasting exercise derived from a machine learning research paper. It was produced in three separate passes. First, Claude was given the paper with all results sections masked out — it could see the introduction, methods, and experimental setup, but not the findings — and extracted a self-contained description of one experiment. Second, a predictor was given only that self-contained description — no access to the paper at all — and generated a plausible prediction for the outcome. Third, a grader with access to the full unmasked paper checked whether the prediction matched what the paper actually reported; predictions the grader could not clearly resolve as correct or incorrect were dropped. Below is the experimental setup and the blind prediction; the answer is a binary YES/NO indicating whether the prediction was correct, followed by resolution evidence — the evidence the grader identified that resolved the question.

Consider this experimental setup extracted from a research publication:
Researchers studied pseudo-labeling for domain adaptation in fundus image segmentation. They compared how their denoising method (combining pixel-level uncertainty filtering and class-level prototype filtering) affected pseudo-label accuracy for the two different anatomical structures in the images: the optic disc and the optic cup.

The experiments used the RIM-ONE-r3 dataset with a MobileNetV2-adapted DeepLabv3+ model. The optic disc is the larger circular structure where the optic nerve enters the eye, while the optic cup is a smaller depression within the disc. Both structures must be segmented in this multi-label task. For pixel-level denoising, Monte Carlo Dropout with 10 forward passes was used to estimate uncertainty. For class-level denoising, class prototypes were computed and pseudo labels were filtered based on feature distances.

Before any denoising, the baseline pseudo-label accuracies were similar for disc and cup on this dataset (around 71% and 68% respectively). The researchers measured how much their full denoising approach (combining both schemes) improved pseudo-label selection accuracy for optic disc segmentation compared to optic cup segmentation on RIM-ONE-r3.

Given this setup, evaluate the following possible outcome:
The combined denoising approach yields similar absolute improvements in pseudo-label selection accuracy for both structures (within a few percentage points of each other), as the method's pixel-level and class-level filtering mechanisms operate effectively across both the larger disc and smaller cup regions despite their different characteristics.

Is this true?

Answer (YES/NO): NO